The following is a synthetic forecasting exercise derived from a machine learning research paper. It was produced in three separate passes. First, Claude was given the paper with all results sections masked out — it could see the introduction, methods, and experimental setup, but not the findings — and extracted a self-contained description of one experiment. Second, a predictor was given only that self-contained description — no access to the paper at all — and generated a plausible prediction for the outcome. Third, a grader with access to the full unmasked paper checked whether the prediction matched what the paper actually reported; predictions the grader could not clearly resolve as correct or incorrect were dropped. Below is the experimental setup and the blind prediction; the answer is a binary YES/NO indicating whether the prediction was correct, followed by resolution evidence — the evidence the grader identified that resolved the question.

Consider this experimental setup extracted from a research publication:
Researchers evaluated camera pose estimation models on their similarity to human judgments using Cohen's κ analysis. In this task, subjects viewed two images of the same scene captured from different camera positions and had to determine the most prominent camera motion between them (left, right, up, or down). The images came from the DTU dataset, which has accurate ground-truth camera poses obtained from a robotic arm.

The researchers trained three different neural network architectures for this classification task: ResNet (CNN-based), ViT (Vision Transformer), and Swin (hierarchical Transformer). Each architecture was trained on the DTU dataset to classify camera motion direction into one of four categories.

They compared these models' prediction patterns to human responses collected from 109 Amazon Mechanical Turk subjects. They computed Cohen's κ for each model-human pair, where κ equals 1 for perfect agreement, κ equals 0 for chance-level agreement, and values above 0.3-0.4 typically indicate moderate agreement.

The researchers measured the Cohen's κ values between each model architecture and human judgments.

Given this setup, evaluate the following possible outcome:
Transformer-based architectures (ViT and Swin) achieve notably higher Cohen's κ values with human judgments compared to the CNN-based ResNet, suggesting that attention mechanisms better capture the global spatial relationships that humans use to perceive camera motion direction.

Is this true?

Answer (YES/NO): NO